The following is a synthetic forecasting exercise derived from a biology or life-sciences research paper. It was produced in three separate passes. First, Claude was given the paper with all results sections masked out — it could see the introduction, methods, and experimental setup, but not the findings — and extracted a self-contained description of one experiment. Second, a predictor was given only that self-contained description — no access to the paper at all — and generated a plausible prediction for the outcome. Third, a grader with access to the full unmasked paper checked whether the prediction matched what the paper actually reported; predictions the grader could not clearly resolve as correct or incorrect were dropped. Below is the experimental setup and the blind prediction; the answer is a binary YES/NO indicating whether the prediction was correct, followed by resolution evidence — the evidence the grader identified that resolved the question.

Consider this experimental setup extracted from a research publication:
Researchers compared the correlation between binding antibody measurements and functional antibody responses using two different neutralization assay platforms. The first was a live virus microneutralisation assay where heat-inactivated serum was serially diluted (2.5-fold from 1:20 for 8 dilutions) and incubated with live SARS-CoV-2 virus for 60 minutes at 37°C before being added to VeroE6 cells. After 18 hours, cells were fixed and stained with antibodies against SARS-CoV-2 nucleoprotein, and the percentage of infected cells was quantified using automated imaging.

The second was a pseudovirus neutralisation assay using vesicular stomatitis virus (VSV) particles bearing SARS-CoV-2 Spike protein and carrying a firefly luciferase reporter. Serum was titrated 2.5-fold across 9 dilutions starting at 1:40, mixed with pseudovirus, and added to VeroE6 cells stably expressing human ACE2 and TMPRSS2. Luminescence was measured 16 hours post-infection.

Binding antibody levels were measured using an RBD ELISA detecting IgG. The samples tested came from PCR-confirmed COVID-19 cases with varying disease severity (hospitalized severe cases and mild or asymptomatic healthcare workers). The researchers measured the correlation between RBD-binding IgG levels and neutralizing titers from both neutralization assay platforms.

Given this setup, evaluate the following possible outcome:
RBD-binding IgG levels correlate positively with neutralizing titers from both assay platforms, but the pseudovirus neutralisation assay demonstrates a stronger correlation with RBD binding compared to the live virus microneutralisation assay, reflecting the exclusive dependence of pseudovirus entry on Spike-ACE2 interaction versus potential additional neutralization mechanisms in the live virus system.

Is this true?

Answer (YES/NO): NO